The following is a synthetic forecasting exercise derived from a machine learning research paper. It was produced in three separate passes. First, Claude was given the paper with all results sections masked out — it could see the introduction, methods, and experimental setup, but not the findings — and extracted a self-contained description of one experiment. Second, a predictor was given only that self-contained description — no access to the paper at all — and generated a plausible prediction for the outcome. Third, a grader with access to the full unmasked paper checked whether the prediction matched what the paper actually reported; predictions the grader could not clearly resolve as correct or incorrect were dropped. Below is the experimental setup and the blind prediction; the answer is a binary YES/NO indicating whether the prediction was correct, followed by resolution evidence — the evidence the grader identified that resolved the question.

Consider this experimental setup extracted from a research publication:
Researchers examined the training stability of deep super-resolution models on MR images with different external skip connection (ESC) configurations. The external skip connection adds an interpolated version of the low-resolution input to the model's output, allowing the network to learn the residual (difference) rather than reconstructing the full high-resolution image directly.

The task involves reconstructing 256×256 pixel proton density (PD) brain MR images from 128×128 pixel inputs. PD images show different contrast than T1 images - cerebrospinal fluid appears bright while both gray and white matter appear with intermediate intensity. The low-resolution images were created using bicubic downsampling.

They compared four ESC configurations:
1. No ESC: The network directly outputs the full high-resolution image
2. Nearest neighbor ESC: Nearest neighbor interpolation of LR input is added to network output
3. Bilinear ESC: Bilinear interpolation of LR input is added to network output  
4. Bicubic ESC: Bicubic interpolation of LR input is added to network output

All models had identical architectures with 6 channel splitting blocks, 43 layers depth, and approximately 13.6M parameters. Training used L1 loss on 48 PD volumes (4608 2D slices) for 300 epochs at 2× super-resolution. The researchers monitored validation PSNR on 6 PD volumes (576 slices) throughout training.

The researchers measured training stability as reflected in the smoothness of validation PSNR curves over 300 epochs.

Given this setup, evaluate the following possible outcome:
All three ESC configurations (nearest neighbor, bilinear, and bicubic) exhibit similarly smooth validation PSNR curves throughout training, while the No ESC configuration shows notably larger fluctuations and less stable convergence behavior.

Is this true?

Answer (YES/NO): YES